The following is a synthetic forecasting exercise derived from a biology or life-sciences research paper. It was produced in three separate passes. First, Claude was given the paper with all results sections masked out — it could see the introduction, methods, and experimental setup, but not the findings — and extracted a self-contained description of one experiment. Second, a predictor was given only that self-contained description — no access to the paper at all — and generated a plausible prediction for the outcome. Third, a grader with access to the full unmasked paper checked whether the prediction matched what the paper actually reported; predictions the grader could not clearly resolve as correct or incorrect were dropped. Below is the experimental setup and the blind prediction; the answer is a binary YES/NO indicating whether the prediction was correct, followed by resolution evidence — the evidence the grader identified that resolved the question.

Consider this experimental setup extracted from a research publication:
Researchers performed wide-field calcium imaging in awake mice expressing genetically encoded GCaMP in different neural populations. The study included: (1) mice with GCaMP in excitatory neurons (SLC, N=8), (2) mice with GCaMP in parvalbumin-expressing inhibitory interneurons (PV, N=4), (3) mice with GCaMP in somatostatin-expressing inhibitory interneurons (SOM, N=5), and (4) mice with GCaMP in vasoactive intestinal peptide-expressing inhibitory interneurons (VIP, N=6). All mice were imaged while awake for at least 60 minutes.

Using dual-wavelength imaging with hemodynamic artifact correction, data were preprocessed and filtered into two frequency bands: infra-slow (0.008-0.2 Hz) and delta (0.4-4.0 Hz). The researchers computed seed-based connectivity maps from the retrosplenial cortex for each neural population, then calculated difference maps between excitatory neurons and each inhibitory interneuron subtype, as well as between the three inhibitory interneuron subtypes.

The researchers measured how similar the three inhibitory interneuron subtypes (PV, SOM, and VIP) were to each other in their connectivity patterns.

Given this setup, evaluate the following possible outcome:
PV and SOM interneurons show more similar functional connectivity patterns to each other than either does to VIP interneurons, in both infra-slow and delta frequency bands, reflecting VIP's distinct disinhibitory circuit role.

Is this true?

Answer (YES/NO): NO